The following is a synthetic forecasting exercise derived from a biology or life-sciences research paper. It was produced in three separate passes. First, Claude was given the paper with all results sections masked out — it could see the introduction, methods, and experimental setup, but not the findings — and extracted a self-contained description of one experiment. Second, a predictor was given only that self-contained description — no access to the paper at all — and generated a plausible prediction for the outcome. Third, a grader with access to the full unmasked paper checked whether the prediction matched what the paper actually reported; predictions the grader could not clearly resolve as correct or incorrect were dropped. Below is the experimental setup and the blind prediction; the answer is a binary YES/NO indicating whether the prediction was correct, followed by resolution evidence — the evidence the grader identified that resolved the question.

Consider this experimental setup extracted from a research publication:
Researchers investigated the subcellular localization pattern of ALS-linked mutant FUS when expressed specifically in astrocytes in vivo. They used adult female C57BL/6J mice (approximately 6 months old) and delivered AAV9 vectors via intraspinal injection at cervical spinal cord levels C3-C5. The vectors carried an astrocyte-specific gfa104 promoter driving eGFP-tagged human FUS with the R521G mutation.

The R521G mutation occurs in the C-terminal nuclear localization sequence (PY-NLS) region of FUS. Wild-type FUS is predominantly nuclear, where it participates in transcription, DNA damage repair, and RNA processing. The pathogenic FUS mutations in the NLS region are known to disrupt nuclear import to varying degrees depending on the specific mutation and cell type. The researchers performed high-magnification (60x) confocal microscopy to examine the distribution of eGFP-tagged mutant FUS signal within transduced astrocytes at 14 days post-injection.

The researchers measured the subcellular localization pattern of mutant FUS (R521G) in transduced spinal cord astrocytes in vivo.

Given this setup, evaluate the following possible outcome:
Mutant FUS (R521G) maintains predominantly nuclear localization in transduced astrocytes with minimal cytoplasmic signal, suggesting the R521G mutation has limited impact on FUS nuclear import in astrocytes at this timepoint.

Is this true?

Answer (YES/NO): NO